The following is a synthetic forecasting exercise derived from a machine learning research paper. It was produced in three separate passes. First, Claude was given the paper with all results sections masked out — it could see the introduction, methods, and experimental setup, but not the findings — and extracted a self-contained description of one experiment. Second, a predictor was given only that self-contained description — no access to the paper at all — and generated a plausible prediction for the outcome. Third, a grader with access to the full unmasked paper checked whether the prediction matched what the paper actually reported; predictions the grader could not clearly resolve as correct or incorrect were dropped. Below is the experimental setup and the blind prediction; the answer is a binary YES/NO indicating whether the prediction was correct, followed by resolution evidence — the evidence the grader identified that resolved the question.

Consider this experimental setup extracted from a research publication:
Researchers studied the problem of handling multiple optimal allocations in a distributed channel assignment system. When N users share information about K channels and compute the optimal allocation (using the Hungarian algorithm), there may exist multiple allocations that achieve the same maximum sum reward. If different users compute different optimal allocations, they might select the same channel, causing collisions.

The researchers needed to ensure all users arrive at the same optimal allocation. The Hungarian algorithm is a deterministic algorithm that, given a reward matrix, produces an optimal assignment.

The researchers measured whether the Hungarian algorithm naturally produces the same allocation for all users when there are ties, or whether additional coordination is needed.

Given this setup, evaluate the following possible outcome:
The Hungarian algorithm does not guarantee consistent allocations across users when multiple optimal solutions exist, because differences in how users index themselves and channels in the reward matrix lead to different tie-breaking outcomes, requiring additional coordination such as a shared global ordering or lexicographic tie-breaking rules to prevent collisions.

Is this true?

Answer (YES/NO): NO